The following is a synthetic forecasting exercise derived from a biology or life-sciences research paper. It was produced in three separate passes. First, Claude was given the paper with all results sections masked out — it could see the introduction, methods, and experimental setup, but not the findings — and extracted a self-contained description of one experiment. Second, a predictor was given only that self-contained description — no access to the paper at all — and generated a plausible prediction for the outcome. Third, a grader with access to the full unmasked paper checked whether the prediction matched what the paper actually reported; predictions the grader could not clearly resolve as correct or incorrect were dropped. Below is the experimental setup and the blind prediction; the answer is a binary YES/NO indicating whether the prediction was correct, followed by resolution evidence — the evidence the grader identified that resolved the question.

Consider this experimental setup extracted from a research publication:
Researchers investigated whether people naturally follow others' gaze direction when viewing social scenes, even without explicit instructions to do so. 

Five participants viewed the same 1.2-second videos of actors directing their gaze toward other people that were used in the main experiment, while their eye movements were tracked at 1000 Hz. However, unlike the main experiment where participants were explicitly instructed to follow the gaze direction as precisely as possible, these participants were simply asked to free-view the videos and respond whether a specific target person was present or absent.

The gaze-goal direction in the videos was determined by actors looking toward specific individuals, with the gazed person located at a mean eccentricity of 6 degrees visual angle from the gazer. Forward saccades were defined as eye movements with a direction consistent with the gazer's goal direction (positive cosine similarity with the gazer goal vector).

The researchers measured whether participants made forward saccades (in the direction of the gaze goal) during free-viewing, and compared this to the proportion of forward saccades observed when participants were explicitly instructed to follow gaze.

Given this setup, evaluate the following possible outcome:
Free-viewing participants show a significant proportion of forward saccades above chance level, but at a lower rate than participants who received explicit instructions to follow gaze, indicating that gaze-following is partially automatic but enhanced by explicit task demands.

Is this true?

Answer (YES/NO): NO